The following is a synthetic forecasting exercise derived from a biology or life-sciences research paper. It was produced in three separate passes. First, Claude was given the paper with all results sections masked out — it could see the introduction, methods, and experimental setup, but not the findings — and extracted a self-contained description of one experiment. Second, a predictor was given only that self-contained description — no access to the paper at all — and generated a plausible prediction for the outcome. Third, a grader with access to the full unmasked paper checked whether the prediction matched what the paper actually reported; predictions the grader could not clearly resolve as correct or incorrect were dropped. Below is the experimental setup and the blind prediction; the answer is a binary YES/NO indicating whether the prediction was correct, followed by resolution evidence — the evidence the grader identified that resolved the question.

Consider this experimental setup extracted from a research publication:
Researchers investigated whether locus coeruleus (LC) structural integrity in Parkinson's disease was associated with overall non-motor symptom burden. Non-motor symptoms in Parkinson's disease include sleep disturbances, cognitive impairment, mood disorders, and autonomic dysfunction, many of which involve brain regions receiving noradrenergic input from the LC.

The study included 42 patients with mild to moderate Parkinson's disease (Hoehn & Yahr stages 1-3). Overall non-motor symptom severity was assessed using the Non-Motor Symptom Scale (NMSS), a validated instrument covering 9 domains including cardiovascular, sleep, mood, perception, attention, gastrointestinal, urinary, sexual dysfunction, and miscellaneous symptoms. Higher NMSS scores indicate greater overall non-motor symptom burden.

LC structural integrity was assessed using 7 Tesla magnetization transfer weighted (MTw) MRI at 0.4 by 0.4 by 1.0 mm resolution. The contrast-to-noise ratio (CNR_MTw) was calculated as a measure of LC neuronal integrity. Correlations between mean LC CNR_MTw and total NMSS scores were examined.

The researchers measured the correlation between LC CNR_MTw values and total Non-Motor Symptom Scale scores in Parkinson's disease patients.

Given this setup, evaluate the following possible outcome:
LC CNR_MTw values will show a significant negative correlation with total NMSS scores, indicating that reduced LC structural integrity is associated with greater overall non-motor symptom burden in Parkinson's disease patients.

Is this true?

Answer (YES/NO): NO